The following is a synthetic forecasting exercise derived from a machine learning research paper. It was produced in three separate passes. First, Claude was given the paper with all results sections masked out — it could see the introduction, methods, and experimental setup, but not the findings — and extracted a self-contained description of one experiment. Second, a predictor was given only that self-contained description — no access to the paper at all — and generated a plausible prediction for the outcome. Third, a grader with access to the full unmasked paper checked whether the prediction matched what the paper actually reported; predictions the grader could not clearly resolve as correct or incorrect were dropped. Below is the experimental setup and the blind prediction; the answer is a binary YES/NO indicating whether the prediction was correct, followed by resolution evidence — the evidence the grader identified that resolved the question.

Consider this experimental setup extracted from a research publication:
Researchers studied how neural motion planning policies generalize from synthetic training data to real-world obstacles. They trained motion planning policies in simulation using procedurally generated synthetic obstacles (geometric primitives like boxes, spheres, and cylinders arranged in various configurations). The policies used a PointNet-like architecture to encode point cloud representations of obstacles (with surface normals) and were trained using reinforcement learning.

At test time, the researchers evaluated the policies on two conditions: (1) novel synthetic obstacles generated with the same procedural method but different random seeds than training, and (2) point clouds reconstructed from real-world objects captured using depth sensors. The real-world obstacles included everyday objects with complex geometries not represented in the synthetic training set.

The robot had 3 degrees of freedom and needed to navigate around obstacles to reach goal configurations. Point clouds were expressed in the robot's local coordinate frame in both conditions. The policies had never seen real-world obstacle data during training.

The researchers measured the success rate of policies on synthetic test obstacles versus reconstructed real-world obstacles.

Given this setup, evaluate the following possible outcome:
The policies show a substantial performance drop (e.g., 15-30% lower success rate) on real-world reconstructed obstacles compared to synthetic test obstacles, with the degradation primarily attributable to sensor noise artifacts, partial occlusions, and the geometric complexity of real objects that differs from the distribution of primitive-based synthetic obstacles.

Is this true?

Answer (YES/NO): NO